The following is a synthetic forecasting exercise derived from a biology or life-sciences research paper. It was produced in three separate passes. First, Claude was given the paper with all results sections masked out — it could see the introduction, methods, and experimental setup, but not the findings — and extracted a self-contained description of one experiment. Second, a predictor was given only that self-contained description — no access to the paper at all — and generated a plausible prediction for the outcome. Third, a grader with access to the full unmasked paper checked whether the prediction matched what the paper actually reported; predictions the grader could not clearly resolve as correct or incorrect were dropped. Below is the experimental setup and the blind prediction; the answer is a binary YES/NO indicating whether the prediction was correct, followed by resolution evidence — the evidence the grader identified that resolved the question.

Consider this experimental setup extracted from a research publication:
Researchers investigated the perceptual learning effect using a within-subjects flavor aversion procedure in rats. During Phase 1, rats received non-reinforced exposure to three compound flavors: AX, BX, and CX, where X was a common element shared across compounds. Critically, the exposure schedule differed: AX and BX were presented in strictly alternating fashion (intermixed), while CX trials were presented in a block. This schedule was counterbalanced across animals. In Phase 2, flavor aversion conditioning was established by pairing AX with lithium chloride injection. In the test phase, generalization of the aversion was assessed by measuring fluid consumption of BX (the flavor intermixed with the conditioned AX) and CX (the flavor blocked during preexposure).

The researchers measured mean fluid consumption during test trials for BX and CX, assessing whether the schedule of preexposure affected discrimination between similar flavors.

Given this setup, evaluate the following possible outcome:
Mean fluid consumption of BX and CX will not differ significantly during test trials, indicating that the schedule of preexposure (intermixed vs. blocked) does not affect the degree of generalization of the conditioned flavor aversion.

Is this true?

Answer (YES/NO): NO